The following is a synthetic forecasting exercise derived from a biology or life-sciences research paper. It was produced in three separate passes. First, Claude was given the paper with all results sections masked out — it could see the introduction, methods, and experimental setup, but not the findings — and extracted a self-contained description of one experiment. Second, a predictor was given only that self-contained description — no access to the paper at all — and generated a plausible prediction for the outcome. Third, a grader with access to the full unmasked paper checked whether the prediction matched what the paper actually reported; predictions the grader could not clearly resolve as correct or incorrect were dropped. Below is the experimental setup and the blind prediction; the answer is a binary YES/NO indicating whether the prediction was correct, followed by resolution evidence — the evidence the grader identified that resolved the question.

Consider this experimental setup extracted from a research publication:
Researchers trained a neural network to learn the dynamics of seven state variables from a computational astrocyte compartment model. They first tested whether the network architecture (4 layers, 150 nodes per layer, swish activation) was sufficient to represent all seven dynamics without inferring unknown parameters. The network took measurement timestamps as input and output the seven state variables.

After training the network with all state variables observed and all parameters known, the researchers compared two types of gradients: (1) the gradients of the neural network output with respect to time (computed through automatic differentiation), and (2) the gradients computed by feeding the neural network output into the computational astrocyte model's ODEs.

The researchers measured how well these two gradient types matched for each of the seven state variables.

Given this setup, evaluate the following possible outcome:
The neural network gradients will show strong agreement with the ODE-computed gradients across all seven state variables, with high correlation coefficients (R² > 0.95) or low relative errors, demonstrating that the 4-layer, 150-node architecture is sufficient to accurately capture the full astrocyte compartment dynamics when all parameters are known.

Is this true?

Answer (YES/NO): NO